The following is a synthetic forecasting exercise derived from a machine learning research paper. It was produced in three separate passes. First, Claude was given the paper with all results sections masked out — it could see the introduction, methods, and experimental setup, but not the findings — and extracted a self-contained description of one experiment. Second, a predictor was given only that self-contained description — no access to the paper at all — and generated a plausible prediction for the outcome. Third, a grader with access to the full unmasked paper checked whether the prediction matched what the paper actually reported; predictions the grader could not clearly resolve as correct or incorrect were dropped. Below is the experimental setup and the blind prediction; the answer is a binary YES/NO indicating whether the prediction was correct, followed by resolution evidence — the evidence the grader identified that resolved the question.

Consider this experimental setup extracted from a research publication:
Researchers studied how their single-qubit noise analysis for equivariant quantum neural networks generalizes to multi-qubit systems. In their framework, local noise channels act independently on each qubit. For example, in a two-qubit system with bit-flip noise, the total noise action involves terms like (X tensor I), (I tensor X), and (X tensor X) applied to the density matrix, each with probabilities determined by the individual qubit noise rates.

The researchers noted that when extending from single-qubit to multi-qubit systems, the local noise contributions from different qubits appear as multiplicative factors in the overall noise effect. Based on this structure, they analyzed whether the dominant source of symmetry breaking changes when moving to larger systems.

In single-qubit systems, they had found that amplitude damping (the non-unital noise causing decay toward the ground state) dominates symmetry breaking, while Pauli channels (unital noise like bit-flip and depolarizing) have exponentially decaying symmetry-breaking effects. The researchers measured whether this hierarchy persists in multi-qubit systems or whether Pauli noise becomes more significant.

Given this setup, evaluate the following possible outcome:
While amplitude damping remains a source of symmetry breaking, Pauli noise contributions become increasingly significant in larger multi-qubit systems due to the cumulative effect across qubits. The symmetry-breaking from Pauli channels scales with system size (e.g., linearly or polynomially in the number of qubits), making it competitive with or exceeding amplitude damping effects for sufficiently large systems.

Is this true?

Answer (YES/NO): NO